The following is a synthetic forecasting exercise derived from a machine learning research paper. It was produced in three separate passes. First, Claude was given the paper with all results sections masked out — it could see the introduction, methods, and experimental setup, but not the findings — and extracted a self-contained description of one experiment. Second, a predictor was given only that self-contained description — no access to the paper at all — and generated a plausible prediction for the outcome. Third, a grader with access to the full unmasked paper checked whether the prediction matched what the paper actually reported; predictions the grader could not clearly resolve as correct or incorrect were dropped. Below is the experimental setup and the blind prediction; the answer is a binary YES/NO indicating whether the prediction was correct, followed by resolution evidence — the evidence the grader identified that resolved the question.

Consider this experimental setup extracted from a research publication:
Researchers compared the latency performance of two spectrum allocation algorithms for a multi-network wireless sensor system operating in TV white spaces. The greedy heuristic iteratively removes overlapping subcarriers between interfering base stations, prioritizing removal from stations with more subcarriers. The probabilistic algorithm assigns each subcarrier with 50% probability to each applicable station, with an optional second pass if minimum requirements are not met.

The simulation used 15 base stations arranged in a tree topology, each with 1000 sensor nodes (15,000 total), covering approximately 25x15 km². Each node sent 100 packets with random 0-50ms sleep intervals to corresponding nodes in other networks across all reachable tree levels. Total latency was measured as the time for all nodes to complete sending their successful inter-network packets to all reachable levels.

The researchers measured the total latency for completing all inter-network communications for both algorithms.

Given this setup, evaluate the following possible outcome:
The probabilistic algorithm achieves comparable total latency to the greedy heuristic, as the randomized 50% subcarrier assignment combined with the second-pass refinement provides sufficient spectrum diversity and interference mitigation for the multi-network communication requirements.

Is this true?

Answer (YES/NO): NO